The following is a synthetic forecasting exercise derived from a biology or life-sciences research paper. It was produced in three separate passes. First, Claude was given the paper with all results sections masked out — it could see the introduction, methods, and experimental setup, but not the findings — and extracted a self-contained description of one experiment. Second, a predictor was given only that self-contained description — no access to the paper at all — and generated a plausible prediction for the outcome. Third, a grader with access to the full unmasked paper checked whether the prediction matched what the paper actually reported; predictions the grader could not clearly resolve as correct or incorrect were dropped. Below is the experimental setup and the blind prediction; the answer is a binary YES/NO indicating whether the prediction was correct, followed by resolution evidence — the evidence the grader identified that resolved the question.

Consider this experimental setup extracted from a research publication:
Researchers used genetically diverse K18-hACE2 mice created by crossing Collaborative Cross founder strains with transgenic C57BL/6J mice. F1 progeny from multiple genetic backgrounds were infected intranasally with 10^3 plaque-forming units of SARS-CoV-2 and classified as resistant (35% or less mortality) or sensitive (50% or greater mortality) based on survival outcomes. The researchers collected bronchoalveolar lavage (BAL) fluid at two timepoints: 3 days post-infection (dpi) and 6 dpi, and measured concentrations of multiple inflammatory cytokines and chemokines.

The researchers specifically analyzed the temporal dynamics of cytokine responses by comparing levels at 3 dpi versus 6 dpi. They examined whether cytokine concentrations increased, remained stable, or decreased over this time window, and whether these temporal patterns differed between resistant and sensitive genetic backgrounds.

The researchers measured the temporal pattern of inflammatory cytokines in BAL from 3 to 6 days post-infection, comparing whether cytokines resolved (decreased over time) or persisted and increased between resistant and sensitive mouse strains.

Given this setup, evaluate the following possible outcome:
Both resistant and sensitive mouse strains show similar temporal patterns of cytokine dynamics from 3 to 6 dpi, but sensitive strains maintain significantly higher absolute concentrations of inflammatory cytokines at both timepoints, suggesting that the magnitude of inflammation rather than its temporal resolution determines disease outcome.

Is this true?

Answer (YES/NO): NO